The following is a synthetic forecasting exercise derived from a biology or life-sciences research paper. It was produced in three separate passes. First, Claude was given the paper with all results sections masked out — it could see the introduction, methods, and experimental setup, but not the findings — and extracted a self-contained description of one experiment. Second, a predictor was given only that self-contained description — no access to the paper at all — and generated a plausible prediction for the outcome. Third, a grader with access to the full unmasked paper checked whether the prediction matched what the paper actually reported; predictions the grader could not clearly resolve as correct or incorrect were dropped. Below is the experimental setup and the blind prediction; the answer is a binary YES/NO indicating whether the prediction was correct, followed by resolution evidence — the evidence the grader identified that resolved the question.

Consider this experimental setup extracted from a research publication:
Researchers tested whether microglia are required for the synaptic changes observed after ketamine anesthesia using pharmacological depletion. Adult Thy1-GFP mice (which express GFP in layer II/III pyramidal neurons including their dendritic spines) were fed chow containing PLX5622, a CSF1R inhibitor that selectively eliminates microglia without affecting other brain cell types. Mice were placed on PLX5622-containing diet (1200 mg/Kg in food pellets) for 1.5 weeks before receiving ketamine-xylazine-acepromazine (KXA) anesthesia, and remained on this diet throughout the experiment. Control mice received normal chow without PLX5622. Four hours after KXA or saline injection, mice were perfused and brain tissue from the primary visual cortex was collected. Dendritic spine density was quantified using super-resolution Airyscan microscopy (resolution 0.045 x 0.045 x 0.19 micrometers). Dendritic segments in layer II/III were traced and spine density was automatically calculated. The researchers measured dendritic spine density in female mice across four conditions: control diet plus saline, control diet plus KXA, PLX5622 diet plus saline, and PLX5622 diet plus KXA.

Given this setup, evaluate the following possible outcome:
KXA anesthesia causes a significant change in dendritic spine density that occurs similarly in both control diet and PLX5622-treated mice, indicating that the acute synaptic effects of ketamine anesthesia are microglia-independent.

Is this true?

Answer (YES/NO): NO